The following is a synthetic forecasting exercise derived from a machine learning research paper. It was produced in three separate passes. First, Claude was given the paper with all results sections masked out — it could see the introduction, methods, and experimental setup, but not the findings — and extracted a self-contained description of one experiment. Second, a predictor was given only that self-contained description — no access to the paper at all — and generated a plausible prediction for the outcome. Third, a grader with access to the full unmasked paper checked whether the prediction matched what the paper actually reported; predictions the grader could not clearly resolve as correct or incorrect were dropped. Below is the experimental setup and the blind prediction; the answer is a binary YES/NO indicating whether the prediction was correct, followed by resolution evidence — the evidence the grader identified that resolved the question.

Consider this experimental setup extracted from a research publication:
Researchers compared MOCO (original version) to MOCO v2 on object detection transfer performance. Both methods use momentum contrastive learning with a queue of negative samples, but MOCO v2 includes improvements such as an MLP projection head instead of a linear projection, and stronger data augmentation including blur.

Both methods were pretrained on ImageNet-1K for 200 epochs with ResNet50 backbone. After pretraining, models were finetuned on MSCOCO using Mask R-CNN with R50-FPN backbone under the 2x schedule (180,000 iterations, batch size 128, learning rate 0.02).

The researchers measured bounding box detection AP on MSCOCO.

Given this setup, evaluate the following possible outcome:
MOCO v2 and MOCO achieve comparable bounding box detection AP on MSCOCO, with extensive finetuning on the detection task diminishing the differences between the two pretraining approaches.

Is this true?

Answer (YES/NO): NO